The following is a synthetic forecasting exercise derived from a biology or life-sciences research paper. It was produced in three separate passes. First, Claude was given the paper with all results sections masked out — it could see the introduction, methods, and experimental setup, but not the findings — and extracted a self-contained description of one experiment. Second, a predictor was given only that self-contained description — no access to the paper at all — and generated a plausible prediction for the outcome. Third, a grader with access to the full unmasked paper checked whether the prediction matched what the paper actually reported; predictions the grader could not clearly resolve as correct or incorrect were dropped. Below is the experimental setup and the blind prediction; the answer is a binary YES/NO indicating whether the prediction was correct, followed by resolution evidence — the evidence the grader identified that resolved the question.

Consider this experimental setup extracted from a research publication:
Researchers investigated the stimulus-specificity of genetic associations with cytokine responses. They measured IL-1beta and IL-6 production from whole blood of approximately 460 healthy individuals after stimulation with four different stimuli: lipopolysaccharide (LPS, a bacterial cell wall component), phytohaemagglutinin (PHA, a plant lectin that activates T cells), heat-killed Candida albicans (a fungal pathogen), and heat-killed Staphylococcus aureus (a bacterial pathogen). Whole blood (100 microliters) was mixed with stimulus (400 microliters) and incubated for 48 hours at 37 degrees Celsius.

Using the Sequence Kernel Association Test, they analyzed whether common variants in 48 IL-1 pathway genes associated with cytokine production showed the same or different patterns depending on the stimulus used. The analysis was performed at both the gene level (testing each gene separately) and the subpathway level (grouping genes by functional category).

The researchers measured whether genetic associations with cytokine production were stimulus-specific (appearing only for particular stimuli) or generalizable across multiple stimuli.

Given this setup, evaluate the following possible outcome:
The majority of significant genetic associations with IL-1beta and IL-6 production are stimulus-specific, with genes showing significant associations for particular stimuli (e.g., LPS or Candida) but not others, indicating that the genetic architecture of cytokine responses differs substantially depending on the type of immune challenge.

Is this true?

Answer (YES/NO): YES